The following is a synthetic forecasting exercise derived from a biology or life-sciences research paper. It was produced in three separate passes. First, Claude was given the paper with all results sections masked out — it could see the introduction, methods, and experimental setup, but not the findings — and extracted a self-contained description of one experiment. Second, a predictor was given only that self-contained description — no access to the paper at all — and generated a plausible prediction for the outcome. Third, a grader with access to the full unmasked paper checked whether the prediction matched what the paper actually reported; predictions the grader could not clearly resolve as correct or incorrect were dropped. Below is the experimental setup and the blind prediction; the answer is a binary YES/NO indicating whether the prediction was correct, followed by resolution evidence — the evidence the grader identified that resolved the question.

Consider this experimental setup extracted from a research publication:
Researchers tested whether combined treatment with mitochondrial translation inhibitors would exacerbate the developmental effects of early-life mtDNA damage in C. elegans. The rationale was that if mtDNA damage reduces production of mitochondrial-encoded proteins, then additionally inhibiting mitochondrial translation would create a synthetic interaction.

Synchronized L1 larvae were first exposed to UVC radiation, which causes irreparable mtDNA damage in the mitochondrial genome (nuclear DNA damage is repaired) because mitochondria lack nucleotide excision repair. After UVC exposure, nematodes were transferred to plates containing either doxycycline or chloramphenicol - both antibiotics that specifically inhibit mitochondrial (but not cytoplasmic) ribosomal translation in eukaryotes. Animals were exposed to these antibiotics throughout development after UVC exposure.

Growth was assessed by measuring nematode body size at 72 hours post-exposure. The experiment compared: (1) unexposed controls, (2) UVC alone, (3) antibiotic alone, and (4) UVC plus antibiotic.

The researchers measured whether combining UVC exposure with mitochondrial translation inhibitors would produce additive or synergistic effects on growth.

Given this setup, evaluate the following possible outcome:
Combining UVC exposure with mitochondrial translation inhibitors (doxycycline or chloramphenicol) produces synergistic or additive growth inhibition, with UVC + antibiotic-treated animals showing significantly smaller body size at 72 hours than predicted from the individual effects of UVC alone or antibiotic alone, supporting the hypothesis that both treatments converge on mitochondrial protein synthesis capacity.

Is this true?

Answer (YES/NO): YES